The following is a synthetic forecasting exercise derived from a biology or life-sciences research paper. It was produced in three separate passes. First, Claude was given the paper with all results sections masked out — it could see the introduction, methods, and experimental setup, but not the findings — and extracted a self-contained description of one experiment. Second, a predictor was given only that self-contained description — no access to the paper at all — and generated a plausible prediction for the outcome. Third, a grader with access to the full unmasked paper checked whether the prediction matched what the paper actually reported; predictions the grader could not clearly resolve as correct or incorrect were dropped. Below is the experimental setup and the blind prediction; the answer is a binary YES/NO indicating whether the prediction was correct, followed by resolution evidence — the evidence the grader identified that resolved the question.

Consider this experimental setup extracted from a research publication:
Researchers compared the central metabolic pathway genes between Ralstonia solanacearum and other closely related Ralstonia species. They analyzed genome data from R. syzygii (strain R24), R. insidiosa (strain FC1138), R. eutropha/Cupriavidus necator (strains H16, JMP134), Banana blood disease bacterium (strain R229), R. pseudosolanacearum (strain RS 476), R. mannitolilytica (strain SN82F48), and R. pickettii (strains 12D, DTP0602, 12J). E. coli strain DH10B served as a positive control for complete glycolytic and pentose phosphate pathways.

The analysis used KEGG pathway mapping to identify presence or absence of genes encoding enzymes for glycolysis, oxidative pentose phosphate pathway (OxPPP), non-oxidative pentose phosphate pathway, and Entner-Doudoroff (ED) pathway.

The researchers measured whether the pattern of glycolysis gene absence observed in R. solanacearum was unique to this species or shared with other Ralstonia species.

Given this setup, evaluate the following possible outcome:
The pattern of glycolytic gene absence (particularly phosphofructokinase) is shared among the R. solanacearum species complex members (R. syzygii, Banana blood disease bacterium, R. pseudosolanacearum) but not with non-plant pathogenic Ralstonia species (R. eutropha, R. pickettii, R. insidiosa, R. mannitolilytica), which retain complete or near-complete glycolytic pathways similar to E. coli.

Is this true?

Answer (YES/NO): NO